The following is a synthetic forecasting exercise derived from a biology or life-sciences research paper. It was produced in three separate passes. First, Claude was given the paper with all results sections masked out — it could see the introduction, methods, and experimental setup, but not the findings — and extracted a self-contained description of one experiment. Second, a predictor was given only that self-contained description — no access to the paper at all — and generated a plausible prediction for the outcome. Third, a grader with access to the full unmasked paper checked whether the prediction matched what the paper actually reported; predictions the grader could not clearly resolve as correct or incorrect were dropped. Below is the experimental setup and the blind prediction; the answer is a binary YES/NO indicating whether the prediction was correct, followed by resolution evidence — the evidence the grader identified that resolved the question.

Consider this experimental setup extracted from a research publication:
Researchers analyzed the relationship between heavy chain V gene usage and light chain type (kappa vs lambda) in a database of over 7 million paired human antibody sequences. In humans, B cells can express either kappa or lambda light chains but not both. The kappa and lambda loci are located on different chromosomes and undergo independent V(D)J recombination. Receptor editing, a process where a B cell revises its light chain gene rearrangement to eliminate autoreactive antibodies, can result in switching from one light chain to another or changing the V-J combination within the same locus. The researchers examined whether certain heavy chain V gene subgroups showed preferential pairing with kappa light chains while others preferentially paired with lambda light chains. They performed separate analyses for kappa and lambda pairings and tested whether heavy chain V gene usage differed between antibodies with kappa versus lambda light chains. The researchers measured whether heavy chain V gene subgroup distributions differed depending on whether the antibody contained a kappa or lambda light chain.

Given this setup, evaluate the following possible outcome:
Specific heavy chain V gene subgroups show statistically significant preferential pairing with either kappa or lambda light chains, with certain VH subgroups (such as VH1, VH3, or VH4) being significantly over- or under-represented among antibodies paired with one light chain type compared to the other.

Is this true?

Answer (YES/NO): YES